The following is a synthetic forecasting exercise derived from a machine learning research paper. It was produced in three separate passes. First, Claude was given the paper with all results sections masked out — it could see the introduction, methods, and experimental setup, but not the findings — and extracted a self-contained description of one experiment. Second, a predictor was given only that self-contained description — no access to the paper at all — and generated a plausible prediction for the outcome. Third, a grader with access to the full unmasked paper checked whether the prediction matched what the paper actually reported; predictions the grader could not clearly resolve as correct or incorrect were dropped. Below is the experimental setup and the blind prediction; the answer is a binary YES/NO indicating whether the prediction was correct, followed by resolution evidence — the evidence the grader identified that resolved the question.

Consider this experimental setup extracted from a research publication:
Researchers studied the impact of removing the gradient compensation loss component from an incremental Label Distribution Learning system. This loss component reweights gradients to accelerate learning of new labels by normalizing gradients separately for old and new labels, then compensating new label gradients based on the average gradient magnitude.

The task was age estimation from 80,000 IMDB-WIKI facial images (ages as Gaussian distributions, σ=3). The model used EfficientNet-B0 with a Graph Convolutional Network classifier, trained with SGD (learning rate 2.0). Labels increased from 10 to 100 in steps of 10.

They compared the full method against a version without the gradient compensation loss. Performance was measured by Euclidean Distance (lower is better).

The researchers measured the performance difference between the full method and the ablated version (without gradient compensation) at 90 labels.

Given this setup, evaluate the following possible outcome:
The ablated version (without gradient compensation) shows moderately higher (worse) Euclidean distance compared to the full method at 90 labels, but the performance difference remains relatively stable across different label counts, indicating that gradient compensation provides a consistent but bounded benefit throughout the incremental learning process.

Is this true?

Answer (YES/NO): NO